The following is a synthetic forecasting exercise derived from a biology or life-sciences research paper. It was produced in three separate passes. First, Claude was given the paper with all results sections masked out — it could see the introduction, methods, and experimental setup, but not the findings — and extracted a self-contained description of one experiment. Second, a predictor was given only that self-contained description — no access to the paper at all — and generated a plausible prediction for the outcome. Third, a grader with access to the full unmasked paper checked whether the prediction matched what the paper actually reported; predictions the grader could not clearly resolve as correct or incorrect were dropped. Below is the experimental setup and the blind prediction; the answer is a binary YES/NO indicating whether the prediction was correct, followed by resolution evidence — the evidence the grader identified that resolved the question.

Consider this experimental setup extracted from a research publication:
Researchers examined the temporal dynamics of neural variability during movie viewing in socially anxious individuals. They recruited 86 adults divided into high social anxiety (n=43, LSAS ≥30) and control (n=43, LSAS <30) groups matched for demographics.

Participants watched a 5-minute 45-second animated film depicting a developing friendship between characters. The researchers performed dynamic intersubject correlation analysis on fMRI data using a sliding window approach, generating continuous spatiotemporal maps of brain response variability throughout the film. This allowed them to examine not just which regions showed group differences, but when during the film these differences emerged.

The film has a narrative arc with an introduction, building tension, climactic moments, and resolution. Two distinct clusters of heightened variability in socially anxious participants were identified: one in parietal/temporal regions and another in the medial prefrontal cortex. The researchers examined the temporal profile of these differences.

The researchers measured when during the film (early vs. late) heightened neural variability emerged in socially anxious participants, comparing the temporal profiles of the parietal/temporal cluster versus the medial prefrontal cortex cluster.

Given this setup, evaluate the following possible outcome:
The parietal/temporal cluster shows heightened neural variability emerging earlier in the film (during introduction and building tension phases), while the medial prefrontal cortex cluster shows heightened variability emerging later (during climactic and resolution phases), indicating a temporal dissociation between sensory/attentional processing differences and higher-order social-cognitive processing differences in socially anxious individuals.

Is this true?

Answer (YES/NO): YES